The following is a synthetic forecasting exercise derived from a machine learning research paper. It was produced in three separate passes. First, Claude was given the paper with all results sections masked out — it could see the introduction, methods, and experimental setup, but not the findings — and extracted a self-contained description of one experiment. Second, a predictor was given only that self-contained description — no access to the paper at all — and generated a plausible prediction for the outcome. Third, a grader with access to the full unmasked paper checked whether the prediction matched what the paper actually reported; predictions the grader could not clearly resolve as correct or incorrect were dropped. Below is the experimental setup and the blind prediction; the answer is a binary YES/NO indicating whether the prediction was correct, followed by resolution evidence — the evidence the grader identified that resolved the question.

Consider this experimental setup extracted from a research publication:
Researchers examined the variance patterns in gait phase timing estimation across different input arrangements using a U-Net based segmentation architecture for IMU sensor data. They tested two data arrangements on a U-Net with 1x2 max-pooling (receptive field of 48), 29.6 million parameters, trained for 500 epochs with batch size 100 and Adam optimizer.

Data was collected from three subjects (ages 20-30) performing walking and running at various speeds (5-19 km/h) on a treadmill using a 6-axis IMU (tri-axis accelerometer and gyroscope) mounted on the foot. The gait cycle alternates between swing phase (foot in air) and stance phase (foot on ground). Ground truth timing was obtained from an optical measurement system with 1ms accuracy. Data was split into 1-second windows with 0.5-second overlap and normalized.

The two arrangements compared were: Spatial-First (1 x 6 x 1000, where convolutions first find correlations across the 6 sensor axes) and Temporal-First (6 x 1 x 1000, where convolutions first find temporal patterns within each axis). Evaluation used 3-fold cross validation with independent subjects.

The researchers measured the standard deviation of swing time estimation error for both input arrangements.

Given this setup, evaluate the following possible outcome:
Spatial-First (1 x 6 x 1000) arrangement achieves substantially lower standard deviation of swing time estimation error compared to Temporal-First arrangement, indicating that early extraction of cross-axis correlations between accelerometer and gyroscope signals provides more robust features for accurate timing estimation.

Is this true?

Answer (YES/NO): YES